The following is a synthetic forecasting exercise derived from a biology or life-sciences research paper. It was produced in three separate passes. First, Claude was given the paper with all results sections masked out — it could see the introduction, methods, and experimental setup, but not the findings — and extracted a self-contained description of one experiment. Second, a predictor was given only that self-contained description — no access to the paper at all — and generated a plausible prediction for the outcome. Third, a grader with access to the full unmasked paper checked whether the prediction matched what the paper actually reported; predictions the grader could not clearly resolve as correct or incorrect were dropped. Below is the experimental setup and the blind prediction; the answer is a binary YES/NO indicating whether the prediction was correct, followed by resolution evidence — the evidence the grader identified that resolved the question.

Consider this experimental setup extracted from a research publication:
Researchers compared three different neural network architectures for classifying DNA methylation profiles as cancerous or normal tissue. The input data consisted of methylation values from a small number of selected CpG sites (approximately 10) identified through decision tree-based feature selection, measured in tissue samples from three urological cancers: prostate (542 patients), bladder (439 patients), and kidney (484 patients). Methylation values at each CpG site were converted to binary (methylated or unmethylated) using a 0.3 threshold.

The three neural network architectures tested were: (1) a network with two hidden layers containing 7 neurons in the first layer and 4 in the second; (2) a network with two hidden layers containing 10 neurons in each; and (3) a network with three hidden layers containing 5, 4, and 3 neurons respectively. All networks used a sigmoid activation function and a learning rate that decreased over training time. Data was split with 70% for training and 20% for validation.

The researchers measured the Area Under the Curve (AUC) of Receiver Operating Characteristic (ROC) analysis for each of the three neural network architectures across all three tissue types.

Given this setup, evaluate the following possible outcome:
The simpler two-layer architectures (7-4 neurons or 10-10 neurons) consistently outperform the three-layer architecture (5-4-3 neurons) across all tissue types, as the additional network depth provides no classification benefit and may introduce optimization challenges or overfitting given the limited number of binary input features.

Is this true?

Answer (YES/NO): NO